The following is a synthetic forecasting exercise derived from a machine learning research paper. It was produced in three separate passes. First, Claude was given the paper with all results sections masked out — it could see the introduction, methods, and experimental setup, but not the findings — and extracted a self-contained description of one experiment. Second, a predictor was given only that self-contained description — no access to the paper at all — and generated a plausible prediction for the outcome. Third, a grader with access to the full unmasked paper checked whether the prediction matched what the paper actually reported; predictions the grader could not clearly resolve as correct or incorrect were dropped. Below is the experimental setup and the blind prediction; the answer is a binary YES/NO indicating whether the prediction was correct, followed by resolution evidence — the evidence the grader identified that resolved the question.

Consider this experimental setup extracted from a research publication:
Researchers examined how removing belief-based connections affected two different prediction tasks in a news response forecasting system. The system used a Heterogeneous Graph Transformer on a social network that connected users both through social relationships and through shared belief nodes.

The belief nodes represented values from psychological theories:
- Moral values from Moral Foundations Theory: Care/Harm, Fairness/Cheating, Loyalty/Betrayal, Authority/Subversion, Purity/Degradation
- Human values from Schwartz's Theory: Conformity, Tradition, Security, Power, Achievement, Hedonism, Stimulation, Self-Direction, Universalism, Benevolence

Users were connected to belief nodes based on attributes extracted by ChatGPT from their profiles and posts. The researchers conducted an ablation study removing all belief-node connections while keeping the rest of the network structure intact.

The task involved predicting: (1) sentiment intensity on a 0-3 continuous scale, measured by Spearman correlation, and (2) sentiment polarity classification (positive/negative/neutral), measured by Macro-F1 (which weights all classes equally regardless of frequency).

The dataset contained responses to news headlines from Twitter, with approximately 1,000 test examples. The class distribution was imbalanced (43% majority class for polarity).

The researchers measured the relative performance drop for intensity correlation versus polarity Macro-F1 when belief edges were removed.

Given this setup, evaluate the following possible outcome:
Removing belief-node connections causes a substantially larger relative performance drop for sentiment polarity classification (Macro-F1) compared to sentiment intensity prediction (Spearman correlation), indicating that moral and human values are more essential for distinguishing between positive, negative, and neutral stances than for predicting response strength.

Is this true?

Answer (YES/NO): YES